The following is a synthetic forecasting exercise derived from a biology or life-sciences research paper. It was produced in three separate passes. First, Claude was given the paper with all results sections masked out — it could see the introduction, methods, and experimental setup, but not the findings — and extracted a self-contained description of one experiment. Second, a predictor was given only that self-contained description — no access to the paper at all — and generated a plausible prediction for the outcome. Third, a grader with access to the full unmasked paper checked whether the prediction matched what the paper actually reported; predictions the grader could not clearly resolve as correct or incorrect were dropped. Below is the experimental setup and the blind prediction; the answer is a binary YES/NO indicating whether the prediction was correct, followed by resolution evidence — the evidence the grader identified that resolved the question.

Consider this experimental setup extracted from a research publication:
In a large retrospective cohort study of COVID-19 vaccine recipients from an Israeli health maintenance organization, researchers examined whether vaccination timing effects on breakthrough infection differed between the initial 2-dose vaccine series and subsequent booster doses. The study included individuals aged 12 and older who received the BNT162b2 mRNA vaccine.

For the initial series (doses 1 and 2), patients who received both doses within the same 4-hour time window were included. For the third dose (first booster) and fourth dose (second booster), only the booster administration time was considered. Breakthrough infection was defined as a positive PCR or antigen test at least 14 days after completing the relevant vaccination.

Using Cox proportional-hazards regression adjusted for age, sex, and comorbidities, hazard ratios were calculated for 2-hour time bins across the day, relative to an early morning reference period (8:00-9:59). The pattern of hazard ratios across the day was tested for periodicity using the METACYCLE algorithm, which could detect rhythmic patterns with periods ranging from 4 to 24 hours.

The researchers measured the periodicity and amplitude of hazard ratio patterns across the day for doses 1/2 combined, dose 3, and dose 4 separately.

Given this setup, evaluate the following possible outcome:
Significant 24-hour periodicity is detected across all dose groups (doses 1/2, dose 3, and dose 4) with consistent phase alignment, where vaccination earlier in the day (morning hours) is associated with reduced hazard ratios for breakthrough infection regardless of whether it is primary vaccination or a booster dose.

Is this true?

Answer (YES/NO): NO